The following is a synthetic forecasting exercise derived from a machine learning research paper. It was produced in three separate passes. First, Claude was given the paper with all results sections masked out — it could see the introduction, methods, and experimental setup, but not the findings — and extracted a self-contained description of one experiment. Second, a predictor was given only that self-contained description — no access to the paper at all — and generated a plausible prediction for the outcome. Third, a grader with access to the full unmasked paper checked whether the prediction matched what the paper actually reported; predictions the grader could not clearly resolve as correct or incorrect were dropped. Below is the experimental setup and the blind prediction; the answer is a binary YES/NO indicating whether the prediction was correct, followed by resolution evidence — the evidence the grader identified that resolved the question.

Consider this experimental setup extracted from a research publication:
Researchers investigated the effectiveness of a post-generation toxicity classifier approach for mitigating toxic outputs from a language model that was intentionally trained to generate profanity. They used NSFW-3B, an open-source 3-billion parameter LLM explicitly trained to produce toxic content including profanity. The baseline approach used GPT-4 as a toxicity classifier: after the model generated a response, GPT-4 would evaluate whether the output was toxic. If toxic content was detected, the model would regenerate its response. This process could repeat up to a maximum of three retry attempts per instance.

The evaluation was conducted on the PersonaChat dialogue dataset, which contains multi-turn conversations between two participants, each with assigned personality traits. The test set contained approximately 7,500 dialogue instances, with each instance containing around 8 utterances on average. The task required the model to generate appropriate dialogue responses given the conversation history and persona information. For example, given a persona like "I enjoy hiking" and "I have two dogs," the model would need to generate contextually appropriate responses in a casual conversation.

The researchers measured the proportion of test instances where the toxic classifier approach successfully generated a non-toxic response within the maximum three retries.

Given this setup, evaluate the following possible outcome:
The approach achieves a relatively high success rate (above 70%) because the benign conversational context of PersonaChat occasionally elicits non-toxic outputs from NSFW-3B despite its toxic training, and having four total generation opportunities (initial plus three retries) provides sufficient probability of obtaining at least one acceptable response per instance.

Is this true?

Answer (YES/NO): NO